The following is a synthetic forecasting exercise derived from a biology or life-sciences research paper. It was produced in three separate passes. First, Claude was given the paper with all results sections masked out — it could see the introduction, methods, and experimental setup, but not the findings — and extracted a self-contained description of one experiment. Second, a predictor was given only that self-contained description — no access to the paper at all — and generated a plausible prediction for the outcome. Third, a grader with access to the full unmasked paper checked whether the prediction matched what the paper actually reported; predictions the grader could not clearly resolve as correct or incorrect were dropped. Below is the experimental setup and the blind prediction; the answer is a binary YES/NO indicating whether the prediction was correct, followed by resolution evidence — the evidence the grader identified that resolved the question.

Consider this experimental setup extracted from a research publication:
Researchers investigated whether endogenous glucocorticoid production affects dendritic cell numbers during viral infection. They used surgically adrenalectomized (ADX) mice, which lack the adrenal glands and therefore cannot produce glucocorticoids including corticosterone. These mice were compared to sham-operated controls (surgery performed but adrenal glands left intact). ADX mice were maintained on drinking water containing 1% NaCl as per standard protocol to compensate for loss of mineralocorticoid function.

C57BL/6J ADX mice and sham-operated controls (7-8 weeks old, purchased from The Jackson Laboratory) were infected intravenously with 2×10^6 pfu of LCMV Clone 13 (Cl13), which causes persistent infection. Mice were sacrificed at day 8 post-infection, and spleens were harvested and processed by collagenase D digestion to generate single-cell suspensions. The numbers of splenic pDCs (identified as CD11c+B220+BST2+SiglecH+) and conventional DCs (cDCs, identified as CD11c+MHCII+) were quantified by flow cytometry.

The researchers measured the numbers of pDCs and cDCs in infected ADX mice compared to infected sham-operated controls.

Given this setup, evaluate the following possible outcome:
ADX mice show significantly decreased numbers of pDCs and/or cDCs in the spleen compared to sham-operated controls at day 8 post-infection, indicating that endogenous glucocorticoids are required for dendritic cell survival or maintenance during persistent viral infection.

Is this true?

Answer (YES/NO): NO